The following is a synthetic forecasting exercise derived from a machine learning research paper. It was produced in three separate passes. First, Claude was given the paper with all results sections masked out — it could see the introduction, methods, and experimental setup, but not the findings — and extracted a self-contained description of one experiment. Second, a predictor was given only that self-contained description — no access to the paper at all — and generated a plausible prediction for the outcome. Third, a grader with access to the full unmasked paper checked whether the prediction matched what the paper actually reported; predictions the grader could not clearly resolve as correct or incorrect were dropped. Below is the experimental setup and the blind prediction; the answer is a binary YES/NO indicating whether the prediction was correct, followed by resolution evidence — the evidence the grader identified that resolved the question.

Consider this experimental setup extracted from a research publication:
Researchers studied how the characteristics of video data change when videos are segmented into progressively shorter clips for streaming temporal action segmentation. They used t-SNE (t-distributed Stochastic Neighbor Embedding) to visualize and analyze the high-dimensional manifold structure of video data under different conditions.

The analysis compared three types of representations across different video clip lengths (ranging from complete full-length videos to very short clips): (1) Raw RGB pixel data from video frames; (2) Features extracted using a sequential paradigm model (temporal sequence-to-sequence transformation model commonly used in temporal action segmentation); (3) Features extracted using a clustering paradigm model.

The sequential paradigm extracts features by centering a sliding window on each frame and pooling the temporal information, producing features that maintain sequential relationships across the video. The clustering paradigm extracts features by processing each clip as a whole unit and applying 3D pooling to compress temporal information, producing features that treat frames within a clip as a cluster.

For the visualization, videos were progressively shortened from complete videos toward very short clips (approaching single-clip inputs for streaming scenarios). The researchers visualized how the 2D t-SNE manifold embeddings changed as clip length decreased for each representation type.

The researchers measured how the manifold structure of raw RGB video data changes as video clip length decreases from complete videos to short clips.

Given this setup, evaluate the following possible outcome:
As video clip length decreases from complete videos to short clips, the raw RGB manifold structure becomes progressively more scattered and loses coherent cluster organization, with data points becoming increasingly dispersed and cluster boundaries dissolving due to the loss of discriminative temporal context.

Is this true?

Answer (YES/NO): NO